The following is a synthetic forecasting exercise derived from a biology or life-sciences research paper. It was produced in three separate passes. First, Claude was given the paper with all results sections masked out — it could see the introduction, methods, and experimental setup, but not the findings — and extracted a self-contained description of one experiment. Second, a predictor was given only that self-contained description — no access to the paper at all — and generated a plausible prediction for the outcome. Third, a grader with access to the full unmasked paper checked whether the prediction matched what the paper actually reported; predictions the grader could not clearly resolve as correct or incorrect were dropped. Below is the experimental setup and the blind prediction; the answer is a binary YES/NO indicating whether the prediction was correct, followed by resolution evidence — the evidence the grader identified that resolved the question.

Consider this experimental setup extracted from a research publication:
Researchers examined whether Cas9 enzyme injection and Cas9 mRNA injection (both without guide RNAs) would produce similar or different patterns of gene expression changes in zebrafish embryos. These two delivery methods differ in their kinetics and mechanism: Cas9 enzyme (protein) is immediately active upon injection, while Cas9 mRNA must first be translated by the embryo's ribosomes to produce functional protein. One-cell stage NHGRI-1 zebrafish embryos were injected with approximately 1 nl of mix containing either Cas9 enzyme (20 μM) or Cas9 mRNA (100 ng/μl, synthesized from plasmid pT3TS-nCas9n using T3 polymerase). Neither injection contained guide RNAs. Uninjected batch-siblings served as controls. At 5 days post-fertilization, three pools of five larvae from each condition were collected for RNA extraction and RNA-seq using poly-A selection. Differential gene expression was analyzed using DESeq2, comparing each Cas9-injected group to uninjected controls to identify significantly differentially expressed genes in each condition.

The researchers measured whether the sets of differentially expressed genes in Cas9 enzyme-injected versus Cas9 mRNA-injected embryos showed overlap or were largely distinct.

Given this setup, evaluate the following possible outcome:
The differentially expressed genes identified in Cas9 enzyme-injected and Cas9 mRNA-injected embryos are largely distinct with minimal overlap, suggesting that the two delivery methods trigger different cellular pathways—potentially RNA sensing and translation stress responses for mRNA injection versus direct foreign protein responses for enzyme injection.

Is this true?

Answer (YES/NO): NO